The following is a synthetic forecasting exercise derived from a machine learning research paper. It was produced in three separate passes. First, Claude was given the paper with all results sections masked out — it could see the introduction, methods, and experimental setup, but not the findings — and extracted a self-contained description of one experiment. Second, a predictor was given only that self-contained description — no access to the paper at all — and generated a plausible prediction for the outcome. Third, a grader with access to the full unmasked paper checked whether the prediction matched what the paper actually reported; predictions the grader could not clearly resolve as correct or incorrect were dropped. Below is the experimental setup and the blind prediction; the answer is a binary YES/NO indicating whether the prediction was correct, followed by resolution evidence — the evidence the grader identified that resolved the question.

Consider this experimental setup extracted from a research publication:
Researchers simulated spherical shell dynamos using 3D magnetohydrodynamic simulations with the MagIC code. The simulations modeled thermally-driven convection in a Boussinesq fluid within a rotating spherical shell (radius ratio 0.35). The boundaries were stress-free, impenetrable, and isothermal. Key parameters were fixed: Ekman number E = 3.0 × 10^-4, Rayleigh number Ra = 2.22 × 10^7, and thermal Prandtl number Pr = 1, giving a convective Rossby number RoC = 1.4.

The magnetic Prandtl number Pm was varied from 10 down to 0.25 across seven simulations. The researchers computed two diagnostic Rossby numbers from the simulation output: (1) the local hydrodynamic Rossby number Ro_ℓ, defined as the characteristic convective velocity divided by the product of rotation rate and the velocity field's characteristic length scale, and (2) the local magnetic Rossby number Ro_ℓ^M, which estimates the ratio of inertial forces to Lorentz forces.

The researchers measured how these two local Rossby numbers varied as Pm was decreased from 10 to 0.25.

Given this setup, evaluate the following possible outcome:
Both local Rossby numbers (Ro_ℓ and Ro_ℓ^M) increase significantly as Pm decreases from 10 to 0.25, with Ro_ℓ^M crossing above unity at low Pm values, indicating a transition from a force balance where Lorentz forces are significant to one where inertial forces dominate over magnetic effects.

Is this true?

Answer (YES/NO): NO